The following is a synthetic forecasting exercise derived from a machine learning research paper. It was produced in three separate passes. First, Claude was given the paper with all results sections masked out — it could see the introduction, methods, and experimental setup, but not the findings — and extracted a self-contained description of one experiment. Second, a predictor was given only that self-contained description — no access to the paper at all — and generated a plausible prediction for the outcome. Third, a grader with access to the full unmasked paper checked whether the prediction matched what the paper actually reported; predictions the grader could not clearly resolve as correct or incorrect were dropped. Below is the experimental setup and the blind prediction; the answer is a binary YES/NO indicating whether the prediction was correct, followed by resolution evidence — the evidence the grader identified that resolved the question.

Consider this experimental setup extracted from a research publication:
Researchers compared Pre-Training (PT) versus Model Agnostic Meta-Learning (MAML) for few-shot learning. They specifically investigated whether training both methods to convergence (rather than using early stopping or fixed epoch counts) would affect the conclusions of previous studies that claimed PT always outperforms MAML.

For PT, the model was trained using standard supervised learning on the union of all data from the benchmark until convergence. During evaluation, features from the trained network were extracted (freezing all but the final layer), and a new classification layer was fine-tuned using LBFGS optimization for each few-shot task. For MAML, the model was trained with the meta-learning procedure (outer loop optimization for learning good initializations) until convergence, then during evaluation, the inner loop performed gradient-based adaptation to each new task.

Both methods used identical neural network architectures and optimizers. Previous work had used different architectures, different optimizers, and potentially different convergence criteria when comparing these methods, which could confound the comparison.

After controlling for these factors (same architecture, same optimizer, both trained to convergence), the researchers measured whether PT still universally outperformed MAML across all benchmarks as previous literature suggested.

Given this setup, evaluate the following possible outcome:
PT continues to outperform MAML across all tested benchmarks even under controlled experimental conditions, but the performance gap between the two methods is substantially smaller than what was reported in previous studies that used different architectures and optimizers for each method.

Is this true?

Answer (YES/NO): NO